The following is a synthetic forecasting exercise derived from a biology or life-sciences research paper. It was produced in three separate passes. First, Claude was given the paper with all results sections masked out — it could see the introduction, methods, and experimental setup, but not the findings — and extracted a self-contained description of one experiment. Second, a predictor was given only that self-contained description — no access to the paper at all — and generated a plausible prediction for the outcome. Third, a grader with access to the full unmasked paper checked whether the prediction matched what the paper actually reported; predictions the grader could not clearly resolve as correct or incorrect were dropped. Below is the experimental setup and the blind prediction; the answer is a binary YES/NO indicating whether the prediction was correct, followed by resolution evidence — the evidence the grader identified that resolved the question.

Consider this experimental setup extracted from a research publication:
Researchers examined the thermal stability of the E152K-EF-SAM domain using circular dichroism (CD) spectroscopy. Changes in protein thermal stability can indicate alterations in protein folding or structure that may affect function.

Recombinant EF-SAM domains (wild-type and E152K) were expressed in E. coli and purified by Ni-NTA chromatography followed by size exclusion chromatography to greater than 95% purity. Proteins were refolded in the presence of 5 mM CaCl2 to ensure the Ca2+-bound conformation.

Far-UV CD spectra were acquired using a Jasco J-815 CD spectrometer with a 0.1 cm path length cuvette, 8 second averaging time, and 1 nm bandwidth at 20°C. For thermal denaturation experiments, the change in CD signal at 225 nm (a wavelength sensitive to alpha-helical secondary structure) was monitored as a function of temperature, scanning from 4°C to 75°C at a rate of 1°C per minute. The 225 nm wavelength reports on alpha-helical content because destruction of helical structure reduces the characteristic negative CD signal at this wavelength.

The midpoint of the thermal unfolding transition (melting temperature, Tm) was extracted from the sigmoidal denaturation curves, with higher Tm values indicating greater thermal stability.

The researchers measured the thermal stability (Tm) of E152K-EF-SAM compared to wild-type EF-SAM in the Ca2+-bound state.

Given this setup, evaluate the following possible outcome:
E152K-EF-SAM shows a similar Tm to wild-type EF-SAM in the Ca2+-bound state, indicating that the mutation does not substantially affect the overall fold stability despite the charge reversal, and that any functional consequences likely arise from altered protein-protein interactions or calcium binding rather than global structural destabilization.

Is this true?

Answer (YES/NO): NO